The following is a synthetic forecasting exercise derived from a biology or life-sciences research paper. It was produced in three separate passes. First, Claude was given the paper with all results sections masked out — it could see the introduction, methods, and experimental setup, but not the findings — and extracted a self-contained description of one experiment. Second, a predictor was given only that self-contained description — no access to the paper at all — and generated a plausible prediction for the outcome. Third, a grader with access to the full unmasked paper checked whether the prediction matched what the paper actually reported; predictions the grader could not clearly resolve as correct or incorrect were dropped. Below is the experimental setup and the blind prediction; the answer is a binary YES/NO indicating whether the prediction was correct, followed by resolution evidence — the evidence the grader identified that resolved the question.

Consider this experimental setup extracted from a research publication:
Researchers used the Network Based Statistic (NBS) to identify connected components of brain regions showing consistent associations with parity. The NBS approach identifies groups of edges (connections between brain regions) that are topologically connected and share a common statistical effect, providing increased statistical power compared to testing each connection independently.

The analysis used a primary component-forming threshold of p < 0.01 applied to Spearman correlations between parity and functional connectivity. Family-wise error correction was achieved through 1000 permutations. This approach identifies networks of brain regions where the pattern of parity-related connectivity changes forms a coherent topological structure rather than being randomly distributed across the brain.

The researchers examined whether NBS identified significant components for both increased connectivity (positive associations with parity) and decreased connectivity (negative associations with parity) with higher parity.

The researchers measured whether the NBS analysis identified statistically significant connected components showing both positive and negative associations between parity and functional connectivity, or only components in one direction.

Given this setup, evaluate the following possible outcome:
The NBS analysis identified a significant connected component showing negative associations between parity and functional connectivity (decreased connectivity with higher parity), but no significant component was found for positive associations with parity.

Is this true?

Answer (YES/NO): NO